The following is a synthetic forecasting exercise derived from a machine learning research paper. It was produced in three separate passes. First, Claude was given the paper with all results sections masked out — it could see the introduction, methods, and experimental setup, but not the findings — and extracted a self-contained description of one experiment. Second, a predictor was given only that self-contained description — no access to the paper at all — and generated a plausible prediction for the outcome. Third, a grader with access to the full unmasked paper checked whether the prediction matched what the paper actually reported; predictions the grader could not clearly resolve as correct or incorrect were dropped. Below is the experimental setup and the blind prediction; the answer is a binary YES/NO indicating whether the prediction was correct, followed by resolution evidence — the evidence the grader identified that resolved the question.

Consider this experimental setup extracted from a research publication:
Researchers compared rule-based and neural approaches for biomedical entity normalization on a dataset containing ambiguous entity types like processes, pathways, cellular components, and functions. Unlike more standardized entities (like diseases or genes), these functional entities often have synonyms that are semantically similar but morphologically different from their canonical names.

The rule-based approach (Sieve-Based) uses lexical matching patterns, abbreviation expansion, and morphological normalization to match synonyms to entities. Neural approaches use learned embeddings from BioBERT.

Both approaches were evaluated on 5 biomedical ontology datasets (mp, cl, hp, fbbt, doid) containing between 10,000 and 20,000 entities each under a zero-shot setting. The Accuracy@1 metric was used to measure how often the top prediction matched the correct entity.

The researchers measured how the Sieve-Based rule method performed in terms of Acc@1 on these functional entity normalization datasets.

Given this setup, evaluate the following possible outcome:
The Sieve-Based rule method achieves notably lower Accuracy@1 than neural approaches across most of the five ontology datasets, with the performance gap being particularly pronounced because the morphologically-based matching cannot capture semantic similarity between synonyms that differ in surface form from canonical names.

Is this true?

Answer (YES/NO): YES